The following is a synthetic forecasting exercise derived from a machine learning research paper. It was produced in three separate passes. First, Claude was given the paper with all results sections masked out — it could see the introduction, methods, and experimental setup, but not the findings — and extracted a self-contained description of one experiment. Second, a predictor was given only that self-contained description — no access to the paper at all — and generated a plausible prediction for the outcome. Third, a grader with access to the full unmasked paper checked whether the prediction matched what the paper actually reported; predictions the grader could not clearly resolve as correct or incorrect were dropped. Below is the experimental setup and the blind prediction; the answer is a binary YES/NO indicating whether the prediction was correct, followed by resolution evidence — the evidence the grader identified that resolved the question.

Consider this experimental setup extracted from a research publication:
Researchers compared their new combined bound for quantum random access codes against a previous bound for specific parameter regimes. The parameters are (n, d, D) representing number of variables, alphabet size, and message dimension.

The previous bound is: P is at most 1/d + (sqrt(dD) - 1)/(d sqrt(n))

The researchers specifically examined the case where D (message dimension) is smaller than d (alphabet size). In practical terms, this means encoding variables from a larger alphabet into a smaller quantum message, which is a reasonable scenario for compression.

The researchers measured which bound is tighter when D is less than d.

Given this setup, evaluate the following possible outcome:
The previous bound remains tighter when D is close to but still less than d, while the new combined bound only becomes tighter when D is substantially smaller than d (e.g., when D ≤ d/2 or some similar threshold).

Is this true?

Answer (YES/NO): NO